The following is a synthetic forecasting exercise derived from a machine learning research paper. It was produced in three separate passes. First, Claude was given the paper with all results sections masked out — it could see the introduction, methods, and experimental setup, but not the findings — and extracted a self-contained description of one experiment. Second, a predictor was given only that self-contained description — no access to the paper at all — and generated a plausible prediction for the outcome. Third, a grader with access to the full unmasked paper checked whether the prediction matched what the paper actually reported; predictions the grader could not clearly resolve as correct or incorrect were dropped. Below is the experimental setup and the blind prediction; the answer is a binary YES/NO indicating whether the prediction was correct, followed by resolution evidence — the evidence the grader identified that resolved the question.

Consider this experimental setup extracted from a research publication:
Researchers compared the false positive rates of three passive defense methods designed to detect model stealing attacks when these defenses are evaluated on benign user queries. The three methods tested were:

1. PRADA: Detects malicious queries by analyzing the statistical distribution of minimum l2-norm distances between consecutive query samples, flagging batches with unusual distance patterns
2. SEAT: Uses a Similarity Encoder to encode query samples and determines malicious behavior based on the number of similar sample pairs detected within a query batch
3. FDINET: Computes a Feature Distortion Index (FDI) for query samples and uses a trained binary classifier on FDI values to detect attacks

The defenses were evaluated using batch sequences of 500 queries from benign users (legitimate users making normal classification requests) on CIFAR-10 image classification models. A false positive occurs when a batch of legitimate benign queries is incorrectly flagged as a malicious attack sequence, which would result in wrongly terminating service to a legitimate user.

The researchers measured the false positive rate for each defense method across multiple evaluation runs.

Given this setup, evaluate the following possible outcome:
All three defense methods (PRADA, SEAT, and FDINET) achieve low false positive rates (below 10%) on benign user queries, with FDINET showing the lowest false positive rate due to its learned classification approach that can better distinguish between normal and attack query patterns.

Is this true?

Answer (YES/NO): NO